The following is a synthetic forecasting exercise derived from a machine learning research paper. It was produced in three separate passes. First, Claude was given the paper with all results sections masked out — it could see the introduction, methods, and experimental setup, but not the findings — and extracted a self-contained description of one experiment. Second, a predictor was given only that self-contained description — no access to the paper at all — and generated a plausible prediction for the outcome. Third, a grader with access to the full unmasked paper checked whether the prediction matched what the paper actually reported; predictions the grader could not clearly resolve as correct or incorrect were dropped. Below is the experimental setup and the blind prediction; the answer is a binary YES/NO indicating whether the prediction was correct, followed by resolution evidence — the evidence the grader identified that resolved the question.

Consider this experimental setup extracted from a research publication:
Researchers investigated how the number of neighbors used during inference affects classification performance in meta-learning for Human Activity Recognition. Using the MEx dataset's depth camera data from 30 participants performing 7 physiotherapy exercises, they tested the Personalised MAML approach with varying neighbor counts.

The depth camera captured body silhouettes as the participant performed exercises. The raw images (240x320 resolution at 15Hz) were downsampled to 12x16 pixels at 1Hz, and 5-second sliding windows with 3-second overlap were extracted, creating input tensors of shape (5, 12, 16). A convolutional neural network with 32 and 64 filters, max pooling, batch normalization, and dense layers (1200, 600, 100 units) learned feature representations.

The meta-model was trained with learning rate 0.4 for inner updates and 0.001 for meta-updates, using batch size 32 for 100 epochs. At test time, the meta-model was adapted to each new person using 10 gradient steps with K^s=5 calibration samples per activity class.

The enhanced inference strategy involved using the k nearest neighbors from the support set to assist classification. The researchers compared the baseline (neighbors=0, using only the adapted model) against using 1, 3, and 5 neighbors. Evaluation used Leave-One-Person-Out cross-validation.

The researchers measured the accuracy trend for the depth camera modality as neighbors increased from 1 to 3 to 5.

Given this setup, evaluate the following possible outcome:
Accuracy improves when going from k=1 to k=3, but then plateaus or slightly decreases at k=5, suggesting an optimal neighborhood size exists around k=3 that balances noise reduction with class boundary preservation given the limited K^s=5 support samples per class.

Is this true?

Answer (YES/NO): NO